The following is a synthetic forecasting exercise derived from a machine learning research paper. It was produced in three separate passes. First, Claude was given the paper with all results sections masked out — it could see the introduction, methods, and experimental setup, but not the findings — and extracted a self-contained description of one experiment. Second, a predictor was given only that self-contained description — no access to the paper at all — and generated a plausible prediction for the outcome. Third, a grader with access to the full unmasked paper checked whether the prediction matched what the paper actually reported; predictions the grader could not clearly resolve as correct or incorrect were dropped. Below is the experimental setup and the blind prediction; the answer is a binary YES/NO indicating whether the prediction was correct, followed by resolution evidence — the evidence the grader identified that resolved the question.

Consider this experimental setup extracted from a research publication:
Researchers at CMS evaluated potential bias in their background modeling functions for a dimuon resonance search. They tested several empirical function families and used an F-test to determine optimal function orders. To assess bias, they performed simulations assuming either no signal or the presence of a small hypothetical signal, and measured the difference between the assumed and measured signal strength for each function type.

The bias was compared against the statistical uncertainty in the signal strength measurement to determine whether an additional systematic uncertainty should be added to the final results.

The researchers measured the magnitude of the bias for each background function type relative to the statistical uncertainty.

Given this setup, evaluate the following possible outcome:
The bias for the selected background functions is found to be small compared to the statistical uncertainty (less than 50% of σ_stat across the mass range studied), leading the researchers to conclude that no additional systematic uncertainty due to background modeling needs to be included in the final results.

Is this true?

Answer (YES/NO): YES